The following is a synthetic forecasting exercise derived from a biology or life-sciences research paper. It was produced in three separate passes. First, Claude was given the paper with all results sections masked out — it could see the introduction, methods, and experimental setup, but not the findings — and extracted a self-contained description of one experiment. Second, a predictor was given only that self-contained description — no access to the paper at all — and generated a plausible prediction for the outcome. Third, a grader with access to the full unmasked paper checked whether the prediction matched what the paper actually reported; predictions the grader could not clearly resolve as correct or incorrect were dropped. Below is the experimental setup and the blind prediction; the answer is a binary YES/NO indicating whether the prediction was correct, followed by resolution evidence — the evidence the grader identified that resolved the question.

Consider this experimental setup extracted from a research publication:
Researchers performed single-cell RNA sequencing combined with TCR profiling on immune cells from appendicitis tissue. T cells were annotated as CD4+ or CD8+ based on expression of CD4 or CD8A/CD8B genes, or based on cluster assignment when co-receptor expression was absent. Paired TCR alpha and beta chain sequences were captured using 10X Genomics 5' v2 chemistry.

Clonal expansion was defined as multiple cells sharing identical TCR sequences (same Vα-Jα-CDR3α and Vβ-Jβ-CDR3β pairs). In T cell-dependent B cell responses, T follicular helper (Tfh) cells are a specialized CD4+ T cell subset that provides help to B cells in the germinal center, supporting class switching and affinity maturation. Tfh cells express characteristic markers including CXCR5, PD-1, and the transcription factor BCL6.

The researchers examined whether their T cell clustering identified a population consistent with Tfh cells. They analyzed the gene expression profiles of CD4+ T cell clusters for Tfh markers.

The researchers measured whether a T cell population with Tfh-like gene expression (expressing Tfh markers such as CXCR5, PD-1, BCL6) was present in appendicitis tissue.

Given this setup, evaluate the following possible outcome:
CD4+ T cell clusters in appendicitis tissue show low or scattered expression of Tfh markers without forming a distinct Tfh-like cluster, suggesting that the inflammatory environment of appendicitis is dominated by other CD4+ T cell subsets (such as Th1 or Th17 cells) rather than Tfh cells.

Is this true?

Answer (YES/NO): NO